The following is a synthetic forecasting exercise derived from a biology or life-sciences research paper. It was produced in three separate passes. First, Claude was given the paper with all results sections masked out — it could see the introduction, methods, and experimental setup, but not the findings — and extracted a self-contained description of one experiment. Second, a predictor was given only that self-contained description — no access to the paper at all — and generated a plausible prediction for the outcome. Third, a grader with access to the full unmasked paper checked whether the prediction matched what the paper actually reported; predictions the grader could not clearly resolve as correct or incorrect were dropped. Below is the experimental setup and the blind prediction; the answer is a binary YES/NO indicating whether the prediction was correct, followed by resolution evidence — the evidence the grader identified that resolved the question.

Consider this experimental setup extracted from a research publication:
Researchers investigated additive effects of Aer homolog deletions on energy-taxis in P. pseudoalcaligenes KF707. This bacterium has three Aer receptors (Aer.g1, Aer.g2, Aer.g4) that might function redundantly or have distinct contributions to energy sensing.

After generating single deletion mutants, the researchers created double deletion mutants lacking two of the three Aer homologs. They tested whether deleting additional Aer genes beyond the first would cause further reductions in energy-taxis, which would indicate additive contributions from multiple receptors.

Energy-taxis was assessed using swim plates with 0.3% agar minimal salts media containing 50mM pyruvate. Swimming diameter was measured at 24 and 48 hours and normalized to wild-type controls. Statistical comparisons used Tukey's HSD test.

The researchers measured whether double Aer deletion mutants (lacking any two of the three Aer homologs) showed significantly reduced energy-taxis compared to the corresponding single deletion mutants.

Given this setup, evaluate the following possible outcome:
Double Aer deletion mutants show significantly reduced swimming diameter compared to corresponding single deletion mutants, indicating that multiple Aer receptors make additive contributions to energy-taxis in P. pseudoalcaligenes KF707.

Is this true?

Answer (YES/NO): NO